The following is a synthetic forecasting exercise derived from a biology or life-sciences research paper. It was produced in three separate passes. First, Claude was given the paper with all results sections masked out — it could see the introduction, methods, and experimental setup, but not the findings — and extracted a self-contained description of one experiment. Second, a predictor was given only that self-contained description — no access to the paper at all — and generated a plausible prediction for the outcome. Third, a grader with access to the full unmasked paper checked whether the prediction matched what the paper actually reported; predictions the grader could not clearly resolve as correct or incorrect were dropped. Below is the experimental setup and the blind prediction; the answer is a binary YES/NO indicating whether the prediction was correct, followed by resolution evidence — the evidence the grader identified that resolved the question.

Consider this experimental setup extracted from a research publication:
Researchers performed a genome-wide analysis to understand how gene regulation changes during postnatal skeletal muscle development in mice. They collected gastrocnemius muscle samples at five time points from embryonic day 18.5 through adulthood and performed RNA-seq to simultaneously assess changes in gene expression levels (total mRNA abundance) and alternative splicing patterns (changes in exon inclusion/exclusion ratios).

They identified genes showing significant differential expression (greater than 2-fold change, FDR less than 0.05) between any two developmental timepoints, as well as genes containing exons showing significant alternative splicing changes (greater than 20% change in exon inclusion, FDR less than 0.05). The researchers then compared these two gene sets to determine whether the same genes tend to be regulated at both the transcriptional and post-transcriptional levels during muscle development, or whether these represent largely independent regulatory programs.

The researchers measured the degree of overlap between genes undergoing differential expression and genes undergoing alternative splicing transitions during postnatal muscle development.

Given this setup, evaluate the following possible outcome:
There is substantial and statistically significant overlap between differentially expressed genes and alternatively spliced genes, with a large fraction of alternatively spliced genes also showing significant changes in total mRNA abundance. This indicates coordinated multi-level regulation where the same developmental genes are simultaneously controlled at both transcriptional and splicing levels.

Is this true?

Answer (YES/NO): NO